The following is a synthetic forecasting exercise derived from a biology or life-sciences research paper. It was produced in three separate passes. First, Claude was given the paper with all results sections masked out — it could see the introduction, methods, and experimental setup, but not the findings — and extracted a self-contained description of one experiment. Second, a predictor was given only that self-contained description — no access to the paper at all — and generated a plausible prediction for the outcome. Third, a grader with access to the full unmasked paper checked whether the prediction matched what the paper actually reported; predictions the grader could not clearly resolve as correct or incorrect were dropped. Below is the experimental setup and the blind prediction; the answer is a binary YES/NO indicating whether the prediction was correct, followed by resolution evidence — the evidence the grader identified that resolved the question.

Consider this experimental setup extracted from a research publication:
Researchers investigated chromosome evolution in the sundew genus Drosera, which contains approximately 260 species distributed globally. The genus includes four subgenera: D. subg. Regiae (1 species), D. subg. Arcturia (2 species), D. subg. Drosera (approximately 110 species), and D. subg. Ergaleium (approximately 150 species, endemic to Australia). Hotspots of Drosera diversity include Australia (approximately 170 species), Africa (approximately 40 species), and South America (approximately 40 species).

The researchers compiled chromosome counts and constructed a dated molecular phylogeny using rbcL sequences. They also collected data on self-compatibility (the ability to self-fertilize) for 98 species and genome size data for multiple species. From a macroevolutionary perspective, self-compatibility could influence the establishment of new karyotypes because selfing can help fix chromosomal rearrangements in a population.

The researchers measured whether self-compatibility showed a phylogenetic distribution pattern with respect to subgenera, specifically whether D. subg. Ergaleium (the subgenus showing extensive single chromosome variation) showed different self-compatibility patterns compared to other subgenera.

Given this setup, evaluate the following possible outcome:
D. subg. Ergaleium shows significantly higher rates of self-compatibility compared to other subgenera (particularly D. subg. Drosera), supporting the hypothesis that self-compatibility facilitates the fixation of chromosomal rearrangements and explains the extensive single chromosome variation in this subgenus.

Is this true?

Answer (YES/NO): NO